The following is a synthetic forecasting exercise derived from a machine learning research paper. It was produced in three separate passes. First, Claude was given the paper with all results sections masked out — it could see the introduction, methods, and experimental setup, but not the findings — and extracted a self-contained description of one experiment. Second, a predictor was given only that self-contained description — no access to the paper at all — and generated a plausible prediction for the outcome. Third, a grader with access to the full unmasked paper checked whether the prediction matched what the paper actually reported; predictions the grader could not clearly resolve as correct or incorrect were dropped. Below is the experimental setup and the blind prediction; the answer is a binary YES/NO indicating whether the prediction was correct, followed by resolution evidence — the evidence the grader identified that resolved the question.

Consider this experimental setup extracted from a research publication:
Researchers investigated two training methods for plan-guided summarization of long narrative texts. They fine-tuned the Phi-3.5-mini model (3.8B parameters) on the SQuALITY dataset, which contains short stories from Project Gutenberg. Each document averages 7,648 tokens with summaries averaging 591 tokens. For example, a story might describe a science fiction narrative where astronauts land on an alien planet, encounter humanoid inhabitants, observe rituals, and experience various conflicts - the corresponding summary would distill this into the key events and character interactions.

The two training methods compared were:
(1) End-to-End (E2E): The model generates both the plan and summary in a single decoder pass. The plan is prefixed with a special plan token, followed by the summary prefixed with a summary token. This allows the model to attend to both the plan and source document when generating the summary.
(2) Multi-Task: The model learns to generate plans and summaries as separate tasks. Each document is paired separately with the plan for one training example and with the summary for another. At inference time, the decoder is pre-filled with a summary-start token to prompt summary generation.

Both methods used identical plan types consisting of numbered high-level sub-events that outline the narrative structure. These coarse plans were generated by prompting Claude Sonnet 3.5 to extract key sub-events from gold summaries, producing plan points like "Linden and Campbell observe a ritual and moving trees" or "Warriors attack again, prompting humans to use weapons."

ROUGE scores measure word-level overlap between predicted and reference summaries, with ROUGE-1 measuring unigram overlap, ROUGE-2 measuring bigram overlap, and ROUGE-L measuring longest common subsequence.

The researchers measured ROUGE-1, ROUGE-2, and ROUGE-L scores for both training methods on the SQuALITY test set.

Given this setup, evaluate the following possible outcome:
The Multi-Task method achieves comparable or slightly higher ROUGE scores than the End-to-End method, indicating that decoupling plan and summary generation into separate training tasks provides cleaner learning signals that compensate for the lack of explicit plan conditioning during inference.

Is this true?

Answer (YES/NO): NO